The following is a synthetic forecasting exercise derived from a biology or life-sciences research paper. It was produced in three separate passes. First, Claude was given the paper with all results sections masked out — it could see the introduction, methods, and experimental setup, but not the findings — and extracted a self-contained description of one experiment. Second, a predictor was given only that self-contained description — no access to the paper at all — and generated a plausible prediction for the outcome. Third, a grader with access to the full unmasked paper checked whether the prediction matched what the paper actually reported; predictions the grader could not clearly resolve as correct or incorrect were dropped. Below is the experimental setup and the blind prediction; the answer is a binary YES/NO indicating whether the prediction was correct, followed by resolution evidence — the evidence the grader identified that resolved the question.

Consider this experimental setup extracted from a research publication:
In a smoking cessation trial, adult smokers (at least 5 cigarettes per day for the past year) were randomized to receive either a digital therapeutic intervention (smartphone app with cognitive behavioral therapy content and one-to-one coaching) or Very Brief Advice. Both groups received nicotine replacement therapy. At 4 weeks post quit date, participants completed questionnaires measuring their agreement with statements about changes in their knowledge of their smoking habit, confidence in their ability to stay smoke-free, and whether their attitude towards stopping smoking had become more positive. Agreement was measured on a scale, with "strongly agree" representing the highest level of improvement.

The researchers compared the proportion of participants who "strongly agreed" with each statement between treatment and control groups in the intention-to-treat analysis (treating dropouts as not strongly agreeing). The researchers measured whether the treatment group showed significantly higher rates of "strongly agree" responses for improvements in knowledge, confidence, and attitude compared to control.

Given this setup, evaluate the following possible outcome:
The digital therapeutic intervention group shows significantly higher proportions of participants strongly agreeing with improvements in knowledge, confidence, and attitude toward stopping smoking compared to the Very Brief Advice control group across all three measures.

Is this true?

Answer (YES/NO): NO